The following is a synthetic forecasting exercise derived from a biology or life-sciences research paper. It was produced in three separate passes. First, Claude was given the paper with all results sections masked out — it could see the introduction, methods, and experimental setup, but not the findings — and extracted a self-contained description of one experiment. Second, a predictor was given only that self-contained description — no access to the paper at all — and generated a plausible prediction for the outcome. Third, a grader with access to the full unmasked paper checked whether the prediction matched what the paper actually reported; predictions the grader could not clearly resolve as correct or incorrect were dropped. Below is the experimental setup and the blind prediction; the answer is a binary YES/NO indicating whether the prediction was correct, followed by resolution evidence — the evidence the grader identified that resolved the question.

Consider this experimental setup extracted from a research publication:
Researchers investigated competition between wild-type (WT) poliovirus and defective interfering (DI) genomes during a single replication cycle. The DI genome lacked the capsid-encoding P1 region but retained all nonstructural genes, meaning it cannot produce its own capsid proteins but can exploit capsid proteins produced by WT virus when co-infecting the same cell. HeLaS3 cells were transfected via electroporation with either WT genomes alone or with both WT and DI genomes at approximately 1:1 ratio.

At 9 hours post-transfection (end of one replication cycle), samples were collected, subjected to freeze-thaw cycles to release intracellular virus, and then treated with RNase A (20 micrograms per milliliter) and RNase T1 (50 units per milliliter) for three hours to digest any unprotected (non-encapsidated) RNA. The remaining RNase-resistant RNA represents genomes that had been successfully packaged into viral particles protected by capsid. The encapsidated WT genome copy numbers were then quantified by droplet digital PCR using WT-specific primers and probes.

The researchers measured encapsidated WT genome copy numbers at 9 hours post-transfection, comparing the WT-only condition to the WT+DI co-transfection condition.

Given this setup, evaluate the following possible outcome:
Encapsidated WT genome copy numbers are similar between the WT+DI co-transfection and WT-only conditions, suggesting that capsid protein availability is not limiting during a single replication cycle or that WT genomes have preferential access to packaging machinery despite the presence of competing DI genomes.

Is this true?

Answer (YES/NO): NO